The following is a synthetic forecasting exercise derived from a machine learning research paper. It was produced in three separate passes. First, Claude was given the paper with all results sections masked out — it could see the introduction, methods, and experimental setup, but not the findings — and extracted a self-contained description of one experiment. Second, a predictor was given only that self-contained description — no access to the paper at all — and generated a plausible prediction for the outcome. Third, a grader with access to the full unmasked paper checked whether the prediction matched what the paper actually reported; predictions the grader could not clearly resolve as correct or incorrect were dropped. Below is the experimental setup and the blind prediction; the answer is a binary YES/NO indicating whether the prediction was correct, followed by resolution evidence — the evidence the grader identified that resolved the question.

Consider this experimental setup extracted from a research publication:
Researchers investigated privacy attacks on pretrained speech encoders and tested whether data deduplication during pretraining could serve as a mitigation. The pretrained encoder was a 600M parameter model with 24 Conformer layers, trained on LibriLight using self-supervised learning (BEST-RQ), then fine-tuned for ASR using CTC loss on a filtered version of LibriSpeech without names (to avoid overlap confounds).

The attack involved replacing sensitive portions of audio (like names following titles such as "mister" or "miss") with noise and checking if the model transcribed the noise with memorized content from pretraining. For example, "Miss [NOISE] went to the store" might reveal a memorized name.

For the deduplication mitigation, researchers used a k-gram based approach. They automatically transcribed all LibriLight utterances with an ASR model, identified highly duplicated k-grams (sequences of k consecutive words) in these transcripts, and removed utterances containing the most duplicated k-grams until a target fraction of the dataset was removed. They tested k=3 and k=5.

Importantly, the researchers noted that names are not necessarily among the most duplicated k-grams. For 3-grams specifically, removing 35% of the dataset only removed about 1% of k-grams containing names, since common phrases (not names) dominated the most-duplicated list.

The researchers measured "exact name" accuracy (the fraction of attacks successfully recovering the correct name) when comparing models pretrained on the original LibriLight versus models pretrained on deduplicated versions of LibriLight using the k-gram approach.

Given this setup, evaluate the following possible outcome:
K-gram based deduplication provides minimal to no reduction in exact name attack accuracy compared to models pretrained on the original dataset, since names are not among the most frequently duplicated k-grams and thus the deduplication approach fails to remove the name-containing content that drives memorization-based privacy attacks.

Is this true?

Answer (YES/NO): YES